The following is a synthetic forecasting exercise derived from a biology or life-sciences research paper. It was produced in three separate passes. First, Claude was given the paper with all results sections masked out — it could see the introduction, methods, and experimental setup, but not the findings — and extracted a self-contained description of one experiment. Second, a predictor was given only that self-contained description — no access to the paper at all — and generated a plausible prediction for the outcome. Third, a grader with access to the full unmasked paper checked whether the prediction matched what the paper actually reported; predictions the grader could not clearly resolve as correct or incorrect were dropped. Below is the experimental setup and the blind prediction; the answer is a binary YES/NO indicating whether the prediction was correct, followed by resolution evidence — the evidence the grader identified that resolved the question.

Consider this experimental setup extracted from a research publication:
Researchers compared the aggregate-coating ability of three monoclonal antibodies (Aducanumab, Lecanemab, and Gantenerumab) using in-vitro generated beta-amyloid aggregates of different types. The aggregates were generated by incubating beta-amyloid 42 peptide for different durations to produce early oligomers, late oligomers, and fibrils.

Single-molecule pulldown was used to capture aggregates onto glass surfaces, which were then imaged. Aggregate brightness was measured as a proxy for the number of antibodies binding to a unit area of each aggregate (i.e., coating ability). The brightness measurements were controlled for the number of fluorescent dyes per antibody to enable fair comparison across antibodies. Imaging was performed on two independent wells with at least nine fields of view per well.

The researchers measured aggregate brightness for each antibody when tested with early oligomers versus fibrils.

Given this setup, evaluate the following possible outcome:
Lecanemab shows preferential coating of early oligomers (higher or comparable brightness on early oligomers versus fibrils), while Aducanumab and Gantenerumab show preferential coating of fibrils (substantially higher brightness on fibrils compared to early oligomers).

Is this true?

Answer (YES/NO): YES